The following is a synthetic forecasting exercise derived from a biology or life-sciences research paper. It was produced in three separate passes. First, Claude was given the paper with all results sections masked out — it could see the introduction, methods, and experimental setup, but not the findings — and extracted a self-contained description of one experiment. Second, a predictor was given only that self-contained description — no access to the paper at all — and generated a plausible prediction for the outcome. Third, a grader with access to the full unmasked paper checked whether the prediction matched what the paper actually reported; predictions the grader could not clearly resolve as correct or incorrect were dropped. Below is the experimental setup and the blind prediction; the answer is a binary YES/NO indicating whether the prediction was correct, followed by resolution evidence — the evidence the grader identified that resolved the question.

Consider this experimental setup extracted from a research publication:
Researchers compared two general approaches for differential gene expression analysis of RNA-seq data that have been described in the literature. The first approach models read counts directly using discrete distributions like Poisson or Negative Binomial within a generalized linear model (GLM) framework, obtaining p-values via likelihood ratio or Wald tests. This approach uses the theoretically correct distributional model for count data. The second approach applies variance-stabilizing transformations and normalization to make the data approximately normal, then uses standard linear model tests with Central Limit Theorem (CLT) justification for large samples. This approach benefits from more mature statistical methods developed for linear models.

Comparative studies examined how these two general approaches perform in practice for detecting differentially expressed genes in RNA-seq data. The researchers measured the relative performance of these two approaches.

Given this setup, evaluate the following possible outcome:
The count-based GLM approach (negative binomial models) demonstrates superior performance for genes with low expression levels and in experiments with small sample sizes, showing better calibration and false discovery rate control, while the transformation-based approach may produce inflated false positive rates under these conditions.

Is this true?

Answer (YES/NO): NO